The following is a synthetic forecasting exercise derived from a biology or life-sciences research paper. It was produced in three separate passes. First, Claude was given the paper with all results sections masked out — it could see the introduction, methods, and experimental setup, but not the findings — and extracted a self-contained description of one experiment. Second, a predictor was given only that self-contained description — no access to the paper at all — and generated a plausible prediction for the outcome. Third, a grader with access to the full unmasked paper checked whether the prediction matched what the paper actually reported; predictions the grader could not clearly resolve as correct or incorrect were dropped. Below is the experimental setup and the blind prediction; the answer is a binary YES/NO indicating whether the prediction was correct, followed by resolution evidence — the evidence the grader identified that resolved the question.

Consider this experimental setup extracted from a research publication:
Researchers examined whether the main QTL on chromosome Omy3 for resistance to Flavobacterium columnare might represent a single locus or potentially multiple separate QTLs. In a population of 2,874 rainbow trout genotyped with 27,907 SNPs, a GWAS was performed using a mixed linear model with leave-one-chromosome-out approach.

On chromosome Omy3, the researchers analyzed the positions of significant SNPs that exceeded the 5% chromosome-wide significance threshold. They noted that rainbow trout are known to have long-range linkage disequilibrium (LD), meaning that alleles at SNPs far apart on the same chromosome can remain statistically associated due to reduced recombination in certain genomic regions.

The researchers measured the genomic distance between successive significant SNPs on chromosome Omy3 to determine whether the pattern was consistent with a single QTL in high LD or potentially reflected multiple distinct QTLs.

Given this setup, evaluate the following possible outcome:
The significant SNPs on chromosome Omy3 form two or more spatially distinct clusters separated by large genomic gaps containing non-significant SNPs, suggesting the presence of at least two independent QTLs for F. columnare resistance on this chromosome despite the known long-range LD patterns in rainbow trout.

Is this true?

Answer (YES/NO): YES